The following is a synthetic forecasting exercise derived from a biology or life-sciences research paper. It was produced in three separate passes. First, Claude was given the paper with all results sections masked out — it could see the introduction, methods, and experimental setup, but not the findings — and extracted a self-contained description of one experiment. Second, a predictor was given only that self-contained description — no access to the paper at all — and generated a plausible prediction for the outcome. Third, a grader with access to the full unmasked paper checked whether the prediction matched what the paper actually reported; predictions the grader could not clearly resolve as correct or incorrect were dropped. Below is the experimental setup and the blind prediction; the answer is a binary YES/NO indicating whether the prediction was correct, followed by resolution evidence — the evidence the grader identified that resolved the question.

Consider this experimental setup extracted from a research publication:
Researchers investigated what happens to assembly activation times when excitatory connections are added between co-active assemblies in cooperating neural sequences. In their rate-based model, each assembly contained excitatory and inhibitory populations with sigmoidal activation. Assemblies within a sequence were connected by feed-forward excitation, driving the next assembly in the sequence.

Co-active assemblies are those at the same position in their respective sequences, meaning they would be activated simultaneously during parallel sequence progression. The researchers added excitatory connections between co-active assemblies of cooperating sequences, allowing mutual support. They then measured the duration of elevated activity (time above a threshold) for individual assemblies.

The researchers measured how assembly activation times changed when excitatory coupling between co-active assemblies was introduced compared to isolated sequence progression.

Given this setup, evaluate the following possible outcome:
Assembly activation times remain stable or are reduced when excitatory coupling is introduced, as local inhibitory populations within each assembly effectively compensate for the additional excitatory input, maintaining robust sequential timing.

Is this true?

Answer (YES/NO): NO